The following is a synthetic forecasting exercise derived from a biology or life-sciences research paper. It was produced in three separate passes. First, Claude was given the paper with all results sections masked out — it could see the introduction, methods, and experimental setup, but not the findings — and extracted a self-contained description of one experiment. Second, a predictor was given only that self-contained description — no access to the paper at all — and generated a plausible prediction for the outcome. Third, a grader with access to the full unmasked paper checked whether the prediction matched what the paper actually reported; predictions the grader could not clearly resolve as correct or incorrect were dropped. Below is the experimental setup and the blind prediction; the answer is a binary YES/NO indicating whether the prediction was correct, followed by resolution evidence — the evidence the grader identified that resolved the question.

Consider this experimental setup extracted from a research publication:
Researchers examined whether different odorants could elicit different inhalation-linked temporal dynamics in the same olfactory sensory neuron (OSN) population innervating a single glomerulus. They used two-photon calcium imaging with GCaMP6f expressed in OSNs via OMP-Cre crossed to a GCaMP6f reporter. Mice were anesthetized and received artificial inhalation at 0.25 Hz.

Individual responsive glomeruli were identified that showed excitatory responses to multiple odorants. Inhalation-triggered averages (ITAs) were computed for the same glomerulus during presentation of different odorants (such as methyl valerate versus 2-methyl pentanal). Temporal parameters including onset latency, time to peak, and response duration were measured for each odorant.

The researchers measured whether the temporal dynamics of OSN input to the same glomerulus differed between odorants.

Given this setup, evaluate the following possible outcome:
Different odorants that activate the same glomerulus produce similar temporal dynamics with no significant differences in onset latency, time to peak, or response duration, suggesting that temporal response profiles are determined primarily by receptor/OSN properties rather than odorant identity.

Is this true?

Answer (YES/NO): NO